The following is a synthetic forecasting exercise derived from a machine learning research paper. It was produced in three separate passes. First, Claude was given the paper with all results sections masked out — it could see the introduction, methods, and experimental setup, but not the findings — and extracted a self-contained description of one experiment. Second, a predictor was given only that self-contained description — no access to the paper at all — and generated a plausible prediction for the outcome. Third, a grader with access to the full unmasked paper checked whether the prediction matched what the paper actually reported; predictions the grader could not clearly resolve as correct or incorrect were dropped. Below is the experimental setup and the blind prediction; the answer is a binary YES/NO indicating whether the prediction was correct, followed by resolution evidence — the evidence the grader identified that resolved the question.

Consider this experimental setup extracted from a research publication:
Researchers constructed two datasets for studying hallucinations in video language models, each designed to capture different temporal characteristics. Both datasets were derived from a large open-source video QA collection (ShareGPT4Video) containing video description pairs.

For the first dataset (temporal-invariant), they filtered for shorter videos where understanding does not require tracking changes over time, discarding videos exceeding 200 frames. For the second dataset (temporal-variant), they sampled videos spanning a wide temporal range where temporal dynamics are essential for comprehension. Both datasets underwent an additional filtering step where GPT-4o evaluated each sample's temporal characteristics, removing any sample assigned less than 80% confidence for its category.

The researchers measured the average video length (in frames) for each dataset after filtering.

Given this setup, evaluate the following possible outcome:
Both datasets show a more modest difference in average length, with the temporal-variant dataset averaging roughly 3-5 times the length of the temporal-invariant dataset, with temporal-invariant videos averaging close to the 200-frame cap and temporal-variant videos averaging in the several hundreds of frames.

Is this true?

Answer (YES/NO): NO